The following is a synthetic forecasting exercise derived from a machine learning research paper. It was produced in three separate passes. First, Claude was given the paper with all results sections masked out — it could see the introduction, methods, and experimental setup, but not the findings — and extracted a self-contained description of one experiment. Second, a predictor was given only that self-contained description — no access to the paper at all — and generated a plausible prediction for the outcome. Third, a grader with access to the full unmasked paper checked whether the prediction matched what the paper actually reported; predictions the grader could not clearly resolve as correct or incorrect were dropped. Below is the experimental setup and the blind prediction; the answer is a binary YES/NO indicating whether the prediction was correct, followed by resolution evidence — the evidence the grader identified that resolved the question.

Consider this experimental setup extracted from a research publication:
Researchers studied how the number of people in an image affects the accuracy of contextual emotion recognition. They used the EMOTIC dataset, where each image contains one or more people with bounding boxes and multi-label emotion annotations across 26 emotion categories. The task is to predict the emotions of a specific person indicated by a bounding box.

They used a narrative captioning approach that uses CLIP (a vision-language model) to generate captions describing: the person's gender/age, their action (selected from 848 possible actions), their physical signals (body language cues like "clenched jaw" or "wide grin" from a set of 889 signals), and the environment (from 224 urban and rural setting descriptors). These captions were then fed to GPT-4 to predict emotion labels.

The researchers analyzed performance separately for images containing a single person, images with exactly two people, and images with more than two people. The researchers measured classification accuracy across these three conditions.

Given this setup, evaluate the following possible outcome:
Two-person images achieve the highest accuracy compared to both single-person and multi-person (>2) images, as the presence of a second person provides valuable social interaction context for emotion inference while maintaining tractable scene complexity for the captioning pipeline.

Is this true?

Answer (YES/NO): NO